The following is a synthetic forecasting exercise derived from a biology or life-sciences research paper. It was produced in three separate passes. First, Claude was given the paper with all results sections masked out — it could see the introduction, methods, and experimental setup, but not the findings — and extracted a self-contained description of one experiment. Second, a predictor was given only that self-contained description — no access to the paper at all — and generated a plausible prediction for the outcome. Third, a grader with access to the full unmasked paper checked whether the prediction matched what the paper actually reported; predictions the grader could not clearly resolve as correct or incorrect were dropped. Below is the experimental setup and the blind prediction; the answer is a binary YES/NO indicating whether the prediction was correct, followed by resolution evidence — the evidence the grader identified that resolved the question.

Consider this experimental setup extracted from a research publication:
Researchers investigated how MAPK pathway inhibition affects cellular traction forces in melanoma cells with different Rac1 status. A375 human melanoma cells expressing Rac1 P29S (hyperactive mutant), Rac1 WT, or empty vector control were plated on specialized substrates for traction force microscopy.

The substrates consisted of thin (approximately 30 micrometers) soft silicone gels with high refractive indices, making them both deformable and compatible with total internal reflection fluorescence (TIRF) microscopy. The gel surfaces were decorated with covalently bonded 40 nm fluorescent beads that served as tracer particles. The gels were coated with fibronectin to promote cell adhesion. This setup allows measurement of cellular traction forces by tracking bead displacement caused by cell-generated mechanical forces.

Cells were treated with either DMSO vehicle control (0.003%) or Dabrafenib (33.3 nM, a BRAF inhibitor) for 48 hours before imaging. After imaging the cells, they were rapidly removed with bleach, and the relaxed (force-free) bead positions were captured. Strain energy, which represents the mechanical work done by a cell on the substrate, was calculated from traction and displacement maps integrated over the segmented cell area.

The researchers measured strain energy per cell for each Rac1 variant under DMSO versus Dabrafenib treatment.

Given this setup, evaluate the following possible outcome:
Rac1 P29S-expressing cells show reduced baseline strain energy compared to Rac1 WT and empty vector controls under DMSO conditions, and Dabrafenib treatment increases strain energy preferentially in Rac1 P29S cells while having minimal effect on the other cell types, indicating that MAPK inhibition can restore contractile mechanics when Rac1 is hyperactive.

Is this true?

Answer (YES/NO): NO